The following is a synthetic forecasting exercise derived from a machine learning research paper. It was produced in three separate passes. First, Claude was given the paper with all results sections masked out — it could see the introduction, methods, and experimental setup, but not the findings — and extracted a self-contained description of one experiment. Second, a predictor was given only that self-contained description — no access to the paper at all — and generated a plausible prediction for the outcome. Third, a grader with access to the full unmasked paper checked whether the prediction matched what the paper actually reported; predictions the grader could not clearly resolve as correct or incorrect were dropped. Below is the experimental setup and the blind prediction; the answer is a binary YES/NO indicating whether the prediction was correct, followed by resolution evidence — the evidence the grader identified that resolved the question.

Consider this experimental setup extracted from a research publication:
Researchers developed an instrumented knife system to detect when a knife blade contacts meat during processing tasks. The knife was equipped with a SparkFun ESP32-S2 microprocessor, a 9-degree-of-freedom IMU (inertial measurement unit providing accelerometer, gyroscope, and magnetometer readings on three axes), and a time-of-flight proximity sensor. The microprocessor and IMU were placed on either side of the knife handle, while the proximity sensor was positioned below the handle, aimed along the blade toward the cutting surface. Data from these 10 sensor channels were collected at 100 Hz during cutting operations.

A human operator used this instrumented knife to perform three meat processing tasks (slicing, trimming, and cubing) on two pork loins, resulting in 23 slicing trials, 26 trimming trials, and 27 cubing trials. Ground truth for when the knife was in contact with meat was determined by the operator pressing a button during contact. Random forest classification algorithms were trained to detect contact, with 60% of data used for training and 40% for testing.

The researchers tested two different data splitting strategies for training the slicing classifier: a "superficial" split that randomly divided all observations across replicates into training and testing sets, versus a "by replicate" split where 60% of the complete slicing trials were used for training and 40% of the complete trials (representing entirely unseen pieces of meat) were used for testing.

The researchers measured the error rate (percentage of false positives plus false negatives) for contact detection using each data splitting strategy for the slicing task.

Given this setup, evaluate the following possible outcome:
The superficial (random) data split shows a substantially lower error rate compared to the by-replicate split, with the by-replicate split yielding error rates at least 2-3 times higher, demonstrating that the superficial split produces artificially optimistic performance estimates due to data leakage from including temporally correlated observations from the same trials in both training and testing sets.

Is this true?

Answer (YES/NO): YES